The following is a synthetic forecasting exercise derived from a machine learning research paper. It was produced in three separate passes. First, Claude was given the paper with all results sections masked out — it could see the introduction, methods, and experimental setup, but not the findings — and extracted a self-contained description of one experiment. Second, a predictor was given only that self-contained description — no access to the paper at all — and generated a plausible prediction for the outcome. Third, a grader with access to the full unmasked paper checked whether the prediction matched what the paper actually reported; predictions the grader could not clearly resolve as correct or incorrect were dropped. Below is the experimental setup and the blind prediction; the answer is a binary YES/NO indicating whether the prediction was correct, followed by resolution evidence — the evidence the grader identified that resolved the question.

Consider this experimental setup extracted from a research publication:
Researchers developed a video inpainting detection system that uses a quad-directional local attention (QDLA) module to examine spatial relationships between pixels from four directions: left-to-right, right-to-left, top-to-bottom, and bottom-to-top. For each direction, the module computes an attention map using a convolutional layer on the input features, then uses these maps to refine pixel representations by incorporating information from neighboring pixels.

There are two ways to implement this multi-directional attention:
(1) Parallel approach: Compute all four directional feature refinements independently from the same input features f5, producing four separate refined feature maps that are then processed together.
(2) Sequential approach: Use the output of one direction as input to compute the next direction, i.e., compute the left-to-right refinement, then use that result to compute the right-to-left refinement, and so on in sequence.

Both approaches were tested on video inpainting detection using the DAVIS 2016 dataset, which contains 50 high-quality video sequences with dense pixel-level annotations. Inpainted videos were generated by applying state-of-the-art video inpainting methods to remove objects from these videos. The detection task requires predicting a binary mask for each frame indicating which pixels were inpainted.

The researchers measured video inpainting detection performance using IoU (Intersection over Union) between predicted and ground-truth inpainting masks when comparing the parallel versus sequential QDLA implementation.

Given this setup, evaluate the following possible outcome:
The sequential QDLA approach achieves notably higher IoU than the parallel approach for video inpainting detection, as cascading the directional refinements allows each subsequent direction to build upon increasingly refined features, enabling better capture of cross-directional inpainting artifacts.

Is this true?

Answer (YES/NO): NO